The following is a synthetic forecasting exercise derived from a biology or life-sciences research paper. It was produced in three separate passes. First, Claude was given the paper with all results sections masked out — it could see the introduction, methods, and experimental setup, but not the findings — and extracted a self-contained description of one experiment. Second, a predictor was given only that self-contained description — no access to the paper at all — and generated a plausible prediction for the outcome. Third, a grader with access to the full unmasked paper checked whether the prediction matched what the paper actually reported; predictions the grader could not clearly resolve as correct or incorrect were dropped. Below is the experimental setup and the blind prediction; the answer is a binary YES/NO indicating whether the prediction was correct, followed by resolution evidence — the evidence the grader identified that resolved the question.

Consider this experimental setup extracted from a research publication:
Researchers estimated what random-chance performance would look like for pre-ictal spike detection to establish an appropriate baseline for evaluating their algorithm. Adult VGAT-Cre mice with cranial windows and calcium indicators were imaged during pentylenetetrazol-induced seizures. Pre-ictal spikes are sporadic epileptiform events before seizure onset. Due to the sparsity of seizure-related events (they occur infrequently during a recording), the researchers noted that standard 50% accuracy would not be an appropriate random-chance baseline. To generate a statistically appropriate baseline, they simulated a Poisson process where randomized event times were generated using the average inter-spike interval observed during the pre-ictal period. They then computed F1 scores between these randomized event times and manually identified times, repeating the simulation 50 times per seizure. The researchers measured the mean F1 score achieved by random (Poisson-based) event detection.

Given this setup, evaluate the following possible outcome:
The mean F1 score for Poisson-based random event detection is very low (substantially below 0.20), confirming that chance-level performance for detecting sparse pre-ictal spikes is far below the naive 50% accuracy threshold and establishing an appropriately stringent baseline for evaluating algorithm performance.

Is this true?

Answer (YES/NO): YES